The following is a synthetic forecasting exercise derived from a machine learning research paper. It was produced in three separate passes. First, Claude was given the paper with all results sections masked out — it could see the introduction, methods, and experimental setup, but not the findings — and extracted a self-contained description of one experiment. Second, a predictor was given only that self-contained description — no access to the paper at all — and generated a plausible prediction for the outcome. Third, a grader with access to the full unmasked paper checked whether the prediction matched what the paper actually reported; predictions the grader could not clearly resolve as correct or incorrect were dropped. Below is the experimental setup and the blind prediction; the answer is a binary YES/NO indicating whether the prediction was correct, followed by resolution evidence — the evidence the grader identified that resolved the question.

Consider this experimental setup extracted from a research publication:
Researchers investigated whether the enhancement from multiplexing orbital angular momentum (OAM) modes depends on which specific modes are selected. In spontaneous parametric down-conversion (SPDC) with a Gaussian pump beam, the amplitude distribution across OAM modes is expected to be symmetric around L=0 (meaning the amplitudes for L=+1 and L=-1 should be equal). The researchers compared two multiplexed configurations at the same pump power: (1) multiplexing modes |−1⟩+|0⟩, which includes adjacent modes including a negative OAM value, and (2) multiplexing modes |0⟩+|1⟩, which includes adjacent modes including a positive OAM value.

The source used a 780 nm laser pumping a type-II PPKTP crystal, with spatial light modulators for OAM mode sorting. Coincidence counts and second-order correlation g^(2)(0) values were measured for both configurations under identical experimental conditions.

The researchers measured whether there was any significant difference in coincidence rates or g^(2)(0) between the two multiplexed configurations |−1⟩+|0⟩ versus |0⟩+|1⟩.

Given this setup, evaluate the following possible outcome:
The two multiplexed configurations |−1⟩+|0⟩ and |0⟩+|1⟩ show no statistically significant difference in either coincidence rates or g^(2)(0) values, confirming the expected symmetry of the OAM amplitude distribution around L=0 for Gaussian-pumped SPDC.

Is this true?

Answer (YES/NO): NO